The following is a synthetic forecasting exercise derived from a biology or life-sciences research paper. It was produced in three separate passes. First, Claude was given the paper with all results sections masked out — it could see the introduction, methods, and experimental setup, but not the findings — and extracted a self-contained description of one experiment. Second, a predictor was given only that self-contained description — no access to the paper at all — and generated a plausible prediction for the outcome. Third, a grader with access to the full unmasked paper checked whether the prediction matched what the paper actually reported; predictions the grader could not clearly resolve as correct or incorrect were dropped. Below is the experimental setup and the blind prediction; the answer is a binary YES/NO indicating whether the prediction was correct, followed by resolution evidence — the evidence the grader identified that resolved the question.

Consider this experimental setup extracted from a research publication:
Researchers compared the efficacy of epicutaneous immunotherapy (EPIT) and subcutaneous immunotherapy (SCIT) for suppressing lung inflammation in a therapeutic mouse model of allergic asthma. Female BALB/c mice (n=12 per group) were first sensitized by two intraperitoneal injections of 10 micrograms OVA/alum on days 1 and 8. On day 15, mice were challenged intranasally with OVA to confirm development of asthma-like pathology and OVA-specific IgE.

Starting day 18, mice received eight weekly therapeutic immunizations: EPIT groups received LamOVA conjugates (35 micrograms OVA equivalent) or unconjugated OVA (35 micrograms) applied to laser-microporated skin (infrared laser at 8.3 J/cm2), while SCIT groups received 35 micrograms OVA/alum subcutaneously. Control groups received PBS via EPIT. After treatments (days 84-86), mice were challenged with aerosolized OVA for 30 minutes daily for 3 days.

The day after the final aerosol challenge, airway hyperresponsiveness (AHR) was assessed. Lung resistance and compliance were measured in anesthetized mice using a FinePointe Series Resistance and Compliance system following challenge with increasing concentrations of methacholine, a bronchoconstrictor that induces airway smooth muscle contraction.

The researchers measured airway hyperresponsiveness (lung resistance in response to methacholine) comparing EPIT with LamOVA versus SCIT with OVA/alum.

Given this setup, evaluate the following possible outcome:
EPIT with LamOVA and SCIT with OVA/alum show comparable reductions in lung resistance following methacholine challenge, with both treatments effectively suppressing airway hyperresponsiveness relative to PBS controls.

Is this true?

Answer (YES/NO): YES